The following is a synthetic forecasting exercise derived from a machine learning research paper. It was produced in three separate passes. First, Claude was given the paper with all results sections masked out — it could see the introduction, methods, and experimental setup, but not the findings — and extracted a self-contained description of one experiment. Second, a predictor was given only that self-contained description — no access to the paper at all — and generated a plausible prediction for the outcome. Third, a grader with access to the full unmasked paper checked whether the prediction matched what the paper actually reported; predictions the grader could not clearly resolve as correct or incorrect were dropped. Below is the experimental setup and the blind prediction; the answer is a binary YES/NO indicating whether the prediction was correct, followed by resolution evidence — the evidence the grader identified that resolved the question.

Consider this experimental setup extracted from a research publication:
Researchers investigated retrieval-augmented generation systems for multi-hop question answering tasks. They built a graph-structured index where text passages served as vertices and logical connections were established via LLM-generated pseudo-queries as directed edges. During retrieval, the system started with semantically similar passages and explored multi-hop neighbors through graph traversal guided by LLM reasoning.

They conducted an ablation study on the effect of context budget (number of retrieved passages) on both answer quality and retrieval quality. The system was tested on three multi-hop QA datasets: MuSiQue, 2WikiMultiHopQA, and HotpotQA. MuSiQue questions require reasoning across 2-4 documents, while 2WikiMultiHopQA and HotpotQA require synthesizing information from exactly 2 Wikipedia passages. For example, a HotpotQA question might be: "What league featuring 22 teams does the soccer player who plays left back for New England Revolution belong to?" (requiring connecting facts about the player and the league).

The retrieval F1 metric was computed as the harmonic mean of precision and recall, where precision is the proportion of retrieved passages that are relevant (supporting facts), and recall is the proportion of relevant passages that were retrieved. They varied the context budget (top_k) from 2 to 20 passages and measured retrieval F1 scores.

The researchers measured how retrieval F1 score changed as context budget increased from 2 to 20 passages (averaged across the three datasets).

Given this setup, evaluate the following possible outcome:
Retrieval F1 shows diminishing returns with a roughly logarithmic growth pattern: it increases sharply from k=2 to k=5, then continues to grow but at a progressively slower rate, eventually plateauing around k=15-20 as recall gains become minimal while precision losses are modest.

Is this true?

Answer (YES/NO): NO